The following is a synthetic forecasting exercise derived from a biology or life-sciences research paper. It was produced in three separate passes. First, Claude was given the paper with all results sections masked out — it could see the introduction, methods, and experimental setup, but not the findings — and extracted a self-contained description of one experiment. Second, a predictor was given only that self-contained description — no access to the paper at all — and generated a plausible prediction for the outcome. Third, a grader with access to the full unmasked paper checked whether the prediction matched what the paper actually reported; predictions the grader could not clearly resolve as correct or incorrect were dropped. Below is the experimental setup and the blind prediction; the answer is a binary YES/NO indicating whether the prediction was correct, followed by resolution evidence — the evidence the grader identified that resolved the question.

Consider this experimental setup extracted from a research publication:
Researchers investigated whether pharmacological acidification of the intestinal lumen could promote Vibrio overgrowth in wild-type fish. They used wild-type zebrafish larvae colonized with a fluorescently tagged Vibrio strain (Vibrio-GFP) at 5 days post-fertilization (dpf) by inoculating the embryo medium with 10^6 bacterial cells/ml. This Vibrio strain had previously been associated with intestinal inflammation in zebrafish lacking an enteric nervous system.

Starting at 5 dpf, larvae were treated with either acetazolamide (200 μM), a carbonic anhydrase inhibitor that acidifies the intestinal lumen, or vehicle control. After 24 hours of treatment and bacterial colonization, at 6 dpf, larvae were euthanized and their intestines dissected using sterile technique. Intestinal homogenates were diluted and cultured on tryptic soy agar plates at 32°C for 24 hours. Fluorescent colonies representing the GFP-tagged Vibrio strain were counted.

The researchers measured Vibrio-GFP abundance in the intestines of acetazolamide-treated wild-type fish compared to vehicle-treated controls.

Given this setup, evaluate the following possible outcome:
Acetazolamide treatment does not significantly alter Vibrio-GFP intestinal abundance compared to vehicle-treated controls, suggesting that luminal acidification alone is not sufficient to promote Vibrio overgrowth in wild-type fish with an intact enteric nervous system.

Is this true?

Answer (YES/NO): NO